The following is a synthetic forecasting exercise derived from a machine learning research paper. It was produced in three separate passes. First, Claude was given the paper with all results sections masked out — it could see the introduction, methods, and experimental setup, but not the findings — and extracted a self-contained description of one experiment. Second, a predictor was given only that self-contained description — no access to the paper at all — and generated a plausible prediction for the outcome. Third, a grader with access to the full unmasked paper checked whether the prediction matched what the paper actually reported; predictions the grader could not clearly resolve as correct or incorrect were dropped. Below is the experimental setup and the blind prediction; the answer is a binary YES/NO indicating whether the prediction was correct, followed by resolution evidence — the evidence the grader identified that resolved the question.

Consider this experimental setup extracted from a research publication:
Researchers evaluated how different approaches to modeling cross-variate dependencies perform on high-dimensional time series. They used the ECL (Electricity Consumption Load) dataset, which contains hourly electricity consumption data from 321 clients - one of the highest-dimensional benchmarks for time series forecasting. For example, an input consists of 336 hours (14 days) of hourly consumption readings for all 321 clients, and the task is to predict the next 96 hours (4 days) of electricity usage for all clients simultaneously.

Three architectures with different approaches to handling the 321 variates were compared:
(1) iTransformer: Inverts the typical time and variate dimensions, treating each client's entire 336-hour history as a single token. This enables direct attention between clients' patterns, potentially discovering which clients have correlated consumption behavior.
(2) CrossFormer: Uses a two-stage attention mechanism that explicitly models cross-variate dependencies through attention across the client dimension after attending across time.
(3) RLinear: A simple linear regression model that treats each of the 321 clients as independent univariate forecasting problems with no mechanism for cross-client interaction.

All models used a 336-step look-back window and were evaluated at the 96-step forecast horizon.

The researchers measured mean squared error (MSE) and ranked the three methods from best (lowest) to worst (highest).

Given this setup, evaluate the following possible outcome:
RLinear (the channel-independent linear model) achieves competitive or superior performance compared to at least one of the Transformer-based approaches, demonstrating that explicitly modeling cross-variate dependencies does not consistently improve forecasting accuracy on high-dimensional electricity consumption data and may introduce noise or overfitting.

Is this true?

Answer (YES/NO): YES